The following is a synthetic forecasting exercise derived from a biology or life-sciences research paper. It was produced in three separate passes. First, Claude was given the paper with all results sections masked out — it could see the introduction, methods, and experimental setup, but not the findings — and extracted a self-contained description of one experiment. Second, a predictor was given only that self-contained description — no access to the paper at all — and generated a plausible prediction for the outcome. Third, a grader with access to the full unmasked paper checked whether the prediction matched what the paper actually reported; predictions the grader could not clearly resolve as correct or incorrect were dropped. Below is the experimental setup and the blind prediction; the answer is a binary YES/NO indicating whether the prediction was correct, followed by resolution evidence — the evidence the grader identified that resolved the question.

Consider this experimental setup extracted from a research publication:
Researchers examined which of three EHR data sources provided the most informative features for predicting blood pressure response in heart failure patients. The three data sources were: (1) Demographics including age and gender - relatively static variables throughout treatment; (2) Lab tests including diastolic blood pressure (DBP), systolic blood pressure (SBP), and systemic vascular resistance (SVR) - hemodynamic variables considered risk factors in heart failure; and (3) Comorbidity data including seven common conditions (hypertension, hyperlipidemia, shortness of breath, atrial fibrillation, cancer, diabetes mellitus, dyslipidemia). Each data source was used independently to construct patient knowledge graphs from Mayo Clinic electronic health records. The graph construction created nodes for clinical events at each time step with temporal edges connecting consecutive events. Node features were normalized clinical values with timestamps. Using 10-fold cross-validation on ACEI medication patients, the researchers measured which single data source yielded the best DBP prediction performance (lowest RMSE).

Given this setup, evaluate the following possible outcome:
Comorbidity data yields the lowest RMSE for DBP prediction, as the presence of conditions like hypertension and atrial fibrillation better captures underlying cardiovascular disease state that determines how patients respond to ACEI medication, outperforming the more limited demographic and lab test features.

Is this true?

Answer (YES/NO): NO